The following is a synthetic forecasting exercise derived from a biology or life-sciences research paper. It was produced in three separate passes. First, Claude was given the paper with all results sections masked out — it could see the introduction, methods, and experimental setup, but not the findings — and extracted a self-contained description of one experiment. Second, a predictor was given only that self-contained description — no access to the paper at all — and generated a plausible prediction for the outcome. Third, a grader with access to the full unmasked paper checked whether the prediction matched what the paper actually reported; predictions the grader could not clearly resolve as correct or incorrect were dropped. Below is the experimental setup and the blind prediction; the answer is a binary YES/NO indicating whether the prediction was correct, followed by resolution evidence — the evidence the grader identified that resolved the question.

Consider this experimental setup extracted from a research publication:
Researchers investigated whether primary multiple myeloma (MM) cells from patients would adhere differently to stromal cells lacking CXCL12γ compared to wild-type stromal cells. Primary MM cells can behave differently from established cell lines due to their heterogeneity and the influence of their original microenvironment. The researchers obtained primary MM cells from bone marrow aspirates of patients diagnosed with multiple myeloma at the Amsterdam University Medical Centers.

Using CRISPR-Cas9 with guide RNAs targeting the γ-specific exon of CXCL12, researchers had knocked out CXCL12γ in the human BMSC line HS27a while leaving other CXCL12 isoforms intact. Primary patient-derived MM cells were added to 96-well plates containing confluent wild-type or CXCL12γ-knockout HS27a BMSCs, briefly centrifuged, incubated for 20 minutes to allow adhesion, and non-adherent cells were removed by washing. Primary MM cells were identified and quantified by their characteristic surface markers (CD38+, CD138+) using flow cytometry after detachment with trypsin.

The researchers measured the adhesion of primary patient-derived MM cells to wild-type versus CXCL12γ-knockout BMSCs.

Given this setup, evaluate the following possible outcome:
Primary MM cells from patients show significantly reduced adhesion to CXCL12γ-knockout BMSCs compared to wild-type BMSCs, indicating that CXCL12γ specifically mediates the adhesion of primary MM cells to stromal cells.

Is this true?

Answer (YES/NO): YES